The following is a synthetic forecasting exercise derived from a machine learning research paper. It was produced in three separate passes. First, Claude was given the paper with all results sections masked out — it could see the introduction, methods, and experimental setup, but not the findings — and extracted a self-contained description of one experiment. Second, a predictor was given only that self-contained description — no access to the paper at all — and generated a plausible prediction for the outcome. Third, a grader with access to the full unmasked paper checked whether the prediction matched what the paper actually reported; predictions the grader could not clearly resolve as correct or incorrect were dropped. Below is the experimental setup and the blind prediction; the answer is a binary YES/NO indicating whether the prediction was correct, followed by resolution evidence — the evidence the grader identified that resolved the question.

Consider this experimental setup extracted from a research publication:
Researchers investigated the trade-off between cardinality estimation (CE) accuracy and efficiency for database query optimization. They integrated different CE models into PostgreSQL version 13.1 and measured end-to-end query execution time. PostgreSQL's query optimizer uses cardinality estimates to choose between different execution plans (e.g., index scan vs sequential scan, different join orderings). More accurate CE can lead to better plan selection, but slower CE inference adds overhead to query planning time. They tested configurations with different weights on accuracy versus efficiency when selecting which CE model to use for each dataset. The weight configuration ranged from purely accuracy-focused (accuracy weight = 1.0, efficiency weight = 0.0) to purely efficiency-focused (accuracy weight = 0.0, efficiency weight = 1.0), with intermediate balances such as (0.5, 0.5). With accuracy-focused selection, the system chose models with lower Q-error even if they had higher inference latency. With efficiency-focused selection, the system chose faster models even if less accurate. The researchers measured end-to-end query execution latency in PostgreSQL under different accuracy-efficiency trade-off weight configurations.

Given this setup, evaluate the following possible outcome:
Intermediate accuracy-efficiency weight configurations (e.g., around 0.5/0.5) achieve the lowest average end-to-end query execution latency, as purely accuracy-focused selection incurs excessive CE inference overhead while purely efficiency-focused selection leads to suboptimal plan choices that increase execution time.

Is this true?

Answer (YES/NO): NO